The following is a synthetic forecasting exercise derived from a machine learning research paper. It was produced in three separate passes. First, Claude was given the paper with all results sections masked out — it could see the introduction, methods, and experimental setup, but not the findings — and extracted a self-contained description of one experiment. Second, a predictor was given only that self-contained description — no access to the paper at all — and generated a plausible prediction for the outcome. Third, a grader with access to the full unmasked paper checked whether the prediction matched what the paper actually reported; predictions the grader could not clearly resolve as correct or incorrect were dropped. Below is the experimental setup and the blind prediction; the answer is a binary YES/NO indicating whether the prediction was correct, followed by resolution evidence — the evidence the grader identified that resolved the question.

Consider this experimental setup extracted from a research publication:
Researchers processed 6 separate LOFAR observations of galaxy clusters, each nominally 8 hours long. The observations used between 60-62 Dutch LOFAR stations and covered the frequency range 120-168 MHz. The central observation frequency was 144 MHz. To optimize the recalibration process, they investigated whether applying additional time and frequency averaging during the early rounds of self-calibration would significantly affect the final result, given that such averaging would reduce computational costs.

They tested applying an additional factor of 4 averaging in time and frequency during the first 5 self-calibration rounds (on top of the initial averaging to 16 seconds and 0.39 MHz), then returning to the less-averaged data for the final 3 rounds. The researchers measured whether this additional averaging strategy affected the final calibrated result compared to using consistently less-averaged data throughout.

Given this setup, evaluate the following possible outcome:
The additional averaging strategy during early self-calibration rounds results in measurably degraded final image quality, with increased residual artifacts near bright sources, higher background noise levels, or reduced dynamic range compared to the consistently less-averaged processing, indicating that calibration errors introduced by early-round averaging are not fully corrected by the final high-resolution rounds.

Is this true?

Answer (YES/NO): NO